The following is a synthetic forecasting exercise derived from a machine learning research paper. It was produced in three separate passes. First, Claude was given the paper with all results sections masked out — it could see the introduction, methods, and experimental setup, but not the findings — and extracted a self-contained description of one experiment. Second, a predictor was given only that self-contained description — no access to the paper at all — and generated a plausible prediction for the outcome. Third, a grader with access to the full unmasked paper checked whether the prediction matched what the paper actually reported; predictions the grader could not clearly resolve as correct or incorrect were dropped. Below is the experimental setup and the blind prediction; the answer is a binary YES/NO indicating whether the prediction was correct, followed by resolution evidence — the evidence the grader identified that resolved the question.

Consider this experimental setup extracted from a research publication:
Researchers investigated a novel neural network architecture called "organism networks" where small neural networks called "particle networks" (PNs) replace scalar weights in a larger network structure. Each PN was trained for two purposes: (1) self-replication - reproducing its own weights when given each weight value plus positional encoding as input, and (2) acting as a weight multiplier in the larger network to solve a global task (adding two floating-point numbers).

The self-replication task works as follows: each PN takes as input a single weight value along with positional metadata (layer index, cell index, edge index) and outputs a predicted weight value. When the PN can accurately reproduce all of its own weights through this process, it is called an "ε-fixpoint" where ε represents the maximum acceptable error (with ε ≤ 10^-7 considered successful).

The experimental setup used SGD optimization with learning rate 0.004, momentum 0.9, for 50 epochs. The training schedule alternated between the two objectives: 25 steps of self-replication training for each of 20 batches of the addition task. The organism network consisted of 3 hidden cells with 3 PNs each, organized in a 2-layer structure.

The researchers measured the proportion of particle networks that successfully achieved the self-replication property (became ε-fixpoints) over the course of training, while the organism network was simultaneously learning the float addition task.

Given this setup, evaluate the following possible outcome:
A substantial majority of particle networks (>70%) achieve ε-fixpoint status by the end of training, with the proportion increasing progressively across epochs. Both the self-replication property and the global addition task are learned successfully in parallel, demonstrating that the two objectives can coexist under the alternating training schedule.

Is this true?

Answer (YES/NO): YES